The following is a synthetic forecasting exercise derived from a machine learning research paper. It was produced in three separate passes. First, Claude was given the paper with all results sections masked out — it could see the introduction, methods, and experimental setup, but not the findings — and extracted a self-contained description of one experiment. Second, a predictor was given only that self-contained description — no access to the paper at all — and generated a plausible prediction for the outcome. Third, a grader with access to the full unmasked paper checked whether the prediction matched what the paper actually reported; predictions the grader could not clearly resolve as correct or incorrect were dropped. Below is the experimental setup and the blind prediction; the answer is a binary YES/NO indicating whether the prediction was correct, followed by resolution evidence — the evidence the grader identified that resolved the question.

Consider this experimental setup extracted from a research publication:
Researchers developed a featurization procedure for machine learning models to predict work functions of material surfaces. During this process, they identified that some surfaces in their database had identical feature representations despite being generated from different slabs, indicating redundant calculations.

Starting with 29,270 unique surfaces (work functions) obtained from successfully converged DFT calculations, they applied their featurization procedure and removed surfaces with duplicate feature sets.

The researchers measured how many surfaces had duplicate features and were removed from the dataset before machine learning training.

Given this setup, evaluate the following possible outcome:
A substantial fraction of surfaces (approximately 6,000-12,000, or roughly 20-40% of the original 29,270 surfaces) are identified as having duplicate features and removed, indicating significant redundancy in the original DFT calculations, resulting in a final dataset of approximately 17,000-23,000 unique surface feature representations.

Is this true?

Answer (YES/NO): YES